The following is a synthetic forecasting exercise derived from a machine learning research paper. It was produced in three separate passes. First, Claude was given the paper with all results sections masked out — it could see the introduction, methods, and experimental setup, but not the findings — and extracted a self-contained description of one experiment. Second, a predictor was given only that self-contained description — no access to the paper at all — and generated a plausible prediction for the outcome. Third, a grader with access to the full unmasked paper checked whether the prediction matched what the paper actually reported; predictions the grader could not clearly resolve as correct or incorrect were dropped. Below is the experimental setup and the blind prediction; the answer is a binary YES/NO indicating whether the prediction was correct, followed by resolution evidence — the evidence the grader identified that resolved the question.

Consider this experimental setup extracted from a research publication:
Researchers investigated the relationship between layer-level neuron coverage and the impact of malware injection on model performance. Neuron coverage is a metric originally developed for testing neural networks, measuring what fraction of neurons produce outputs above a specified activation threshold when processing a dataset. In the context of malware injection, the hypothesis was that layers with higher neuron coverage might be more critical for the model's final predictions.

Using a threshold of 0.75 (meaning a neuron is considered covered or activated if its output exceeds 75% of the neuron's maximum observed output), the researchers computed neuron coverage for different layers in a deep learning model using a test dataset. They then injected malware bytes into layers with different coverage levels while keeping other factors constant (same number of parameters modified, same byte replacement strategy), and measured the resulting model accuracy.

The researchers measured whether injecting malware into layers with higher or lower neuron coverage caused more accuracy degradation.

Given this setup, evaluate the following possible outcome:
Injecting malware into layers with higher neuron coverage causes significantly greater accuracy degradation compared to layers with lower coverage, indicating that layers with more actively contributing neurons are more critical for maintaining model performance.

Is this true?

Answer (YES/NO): YES